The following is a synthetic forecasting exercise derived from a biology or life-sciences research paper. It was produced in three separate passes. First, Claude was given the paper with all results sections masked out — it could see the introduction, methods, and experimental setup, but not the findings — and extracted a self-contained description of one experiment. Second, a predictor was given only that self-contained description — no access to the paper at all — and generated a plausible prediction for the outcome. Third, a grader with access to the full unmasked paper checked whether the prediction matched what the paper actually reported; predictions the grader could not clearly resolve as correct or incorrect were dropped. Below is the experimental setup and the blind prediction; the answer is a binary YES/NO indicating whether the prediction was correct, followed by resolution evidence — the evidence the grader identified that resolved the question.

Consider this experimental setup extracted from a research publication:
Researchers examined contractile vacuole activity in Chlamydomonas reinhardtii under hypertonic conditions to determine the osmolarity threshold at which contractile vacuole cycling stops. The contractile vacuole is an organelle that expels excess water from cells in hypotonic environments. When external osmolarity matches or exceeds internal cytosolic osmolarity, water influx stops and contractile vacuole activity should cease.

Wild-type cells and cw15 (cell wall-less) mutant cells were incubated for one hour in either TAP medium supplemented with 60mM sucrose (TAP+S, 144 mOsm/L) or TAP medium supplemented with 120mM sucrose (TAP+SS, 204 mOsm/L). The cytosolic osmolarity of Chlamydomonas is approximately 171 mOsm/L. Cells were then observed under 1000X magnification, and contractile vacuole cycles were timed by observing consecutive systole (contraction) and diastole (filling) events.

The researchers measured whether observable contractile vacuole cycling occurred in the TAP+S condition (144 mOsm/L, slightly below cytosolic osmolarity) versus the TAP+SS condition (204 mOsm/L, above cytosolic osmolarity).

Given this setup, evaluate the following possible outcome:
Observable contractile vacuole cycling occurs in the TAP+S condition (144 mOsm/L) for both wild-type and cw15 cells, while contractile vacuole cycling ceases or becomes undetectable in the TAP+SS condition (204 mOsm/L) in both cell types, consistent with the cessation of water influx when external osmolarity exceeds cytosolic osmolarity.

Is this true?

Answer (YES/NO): YES